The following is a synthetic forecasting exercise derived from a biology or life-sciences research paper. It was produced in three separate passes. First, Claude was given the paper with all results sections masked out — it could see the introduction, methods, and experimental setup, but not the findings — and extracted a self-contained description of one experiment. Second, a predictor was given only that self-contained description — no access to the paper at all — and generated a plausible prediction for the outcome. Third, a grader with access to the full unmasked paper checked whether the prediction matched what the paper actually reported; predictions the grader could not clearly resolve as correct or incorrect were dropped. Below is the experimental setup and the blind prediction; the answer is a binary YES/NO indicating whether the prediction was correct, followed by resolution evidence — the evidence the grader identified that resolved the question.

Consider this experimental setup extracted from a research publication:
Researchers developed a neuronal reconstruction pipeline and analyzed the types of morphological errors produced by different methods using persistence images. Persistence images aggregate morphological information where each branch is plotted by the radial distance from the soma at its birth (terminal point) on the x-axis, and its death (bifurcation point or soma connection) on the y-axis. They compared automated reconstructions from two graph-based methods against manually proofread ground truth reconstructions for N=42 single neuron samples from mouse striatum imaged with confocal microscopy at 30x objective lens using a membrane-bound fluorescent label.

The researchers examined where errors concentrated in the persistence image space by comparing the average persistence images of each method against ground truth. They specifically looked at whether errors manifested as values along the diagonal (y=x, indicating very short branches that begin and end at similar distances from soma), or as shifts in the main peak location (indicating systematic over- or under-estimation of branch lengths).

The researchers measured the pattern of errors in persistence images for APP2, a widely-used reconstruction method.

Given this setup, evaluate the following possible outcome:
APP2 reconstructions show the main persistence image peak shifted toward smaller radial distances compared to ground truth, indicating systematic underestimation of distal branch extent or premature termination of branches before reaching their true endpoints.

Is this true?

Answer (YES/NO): YES